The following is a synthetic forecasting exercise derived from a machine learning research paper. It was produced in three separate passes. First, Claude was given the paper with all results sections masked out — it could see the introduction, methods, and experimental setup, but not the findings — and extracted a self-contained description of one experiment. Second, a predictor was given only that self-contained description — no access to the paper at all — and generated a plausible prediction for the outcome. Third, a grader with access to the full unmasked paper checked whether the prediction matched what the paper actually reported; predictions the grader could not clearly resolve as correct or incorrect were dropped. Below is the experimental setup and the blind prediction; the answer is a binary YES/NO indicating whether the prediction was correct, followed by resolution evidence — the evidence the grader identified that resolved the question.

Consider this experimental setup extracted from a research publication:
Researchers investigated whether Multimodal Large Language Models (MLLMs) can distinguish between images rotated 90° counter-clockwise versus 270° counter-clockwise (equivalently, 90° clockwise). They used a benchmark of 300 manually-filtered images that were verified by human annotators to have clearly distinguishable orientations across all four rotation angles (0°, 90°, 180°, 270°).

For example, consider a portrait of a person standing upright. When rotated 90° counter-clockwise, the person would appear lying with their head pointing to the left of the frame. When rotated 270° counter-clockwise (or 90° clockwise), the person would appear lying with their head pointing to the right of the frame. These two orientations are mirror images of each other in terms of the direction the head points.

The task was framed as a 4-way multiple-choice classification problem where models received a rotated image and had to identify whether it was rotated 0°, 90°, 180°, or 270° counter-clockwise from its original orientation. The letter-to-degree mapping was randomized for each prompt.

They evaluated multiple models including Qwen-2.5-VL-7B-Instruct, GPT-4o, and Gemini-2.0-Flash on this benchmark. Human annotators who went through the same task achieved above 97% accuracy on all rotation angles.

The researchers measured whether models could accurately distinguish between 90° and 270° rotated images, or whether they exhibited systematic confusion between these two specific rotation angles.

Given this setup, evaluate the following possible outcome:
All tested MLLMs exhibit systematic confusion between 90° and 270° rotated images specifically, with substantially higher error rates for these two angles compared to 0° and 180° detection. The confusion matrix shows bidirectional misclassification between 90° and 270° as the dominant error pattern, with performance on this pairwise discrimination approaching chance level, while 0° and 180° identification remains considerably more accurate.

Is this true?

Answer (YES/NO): NO